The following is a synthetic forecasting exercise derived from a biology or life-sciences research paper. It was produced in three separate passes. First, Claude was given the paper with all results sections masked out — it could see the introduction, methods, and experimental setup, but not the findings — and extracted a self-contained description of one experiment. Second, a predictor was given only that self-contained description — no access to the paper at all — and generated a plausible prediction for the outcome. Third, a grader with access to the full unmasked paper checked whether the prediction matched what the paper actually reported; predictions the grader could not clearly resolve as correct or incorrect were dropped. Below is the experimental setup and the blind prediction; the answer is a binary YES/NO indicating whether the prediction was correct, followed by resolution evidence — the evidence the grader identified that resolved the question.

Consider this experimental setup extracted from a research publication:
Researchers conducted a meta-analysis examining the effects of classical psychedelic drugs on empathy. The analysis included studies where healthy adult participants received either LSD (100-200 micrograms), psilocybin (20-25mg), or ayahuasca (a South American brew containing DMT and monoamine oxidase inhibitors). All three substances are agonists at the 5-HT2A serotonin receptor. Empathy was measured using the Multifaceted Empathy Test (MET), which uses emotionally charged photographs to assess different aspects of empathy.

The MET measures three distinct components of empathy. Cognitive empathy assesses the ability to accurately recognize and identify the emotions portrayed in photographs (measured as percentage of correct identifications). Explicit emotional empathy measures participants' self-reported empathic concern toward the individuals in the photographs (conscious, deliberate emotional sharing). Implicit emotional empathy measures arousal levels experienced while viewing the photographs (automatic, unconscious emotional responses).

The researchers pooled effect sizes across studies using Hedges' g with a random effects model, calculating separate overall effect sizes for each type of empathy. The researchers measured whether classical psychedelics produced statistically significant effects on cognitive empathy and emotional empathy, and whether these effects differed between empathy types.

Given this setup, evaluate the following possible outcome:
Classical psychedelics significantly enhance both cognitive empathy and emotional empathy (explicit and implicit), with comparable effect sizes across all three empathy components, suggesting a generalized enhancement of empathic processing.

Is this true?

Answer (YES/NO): NO